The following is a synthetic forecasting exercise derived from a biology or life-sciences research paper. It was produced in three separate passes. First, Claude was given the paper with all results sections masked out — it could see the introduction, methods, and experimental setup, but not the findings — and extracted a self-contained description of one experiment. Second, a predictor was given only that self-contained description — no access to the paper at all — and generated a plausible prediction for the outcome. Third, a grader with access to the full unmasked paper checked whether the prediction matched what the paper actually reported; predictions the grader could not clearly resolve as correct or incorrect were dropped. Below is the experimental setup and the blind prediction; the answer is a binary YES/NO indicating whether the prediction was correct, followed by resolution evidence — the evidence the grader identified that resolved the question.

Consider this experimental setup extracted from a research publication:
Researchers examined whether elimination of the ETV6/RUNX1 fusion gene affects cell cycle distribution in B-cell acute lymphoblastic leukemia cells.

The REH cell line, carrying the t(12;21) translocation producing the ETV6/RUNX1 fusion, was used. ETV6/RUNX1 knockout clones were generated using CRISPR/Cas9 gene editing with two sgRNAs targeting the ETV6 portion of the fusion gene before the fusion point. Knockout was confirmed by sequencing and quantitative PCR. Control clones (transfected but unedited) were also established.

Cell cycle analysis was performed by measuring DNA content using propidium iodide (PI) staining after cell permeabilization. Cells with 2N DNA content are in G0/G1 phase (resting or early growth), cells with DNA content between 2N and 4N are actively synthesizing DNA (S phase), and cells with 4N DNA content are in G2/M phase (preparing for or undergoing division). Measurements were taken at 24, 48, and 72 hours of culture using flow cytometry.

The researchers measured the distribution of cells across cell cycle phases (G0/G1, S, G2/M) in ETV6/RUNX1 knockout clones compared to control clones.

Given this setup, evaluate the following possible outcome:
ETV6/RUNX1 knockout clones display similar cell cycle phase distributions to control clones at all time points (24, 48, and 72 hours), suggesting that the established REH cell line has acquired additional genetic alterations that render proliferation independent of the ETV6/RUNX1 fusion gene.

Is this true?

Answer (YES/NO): YES